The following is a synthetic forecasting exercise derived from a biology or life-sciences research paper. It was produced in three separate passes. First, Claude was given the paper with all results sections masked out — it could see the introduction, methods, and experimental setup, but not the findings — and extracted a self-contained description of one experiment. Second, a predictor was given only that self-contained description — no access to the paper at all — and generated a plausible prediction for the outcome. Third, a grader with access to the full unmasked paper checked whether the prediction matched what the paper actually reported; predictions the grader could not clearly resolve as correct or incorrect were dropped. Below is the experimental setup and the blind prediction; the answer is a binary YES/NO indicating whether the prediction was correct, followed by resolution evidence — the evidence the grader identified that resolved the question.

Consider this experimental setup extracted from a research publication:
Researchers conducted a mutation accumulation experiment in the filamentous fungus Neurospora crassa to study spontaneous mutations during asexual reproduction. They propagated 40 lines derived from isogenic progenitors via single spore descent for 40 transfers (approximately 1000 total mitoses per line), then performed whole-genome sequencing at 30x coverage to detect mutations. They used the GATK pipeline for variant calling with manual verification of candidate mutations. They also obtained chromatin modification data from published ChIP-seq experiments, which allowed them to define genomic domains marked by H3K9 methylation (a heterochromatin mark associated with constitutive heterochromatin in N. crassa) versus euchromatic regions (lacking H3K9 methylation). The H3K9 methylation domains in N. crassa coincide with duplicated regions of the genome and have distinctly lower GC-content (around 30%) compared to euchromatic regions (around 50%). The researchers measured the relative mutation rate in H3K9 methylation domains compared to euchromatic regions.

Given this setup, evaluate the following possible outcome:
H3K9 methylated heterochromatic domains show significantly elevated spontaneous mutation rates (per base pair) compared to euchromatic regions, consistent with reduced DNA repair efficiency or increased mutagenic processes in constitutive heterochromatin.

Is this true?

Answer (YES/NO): YES